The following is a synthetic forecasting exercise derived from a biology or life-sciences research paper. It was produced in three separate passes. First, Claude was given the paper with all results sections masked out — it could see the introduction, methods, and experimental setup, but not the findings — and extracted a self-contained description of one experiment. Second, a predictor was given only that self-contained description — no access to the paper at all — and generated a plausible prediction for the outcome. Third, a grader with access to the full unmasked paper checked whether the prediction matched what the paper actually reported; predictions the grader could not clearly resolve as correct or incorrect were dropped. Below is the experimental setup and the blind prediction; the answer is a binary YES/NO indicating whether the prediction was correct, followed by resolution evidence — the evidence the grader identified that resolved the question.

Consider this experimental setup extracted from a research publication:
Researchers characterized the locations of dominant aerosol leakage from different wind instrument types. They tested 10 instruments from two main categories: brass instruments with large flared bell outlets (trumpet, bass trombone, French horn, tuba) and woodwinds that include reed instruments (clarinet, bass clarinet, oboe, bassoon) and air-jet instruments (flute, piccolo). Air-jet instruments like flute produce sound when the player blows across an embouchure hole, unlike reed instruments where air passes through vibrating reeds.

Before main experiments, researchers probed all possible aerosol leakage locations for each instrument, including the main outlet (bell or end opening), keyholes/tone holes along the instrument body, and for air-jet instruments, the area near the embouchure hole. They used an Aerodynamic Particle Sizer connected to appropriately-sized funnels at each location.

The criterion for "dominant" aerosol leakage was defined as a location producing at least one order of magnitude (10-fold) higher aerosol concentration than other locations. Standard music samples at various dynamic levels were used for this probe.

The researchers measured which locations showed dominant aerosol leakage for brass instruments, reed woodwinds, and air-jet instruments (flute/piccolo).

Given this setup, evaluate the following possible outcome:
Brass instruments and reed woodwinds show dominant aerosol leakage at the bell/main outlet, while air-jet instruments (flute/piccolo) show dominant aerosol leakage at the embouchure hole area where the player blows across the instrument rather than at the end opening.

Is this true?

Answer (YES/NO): NO